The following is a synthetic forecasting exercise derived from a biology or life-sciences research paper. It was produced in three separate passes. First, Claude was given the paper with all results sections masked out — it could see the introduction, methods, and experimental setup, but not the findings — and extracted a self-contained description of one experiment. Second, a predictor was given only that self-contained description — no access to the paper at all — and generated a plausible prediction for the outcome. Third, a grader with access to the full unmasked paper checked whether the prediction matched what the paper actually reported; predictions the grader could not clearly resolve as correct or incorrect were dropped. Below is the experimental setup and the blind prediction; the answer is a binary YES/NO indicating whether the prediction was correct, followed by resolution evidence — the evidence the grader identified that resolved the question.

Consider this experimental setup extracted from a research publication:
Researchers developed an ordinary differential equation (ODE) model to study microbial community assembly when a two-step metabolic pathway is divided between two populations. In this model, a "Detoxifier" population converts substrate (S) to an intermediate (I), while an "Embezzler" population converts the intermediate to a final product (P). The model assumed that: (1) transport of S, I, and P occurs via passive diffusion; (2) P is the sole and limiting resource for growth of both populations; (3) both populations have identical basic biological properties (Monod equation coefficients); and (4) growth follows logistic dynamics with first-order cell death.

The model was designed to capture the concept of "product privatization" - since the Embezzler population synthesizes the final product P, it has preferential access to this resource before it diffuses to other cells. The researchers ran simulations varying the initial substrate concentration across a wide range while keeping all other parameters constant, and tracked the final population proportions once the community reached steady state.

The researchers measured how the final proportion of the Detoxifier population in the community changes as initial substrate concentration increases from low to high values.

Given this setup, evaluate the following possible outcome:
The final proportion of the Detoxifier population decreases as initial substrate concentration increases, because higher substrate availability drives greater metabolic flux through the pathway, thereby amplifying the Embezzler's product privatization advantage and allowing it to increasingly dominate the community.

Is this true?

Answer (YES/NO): NO